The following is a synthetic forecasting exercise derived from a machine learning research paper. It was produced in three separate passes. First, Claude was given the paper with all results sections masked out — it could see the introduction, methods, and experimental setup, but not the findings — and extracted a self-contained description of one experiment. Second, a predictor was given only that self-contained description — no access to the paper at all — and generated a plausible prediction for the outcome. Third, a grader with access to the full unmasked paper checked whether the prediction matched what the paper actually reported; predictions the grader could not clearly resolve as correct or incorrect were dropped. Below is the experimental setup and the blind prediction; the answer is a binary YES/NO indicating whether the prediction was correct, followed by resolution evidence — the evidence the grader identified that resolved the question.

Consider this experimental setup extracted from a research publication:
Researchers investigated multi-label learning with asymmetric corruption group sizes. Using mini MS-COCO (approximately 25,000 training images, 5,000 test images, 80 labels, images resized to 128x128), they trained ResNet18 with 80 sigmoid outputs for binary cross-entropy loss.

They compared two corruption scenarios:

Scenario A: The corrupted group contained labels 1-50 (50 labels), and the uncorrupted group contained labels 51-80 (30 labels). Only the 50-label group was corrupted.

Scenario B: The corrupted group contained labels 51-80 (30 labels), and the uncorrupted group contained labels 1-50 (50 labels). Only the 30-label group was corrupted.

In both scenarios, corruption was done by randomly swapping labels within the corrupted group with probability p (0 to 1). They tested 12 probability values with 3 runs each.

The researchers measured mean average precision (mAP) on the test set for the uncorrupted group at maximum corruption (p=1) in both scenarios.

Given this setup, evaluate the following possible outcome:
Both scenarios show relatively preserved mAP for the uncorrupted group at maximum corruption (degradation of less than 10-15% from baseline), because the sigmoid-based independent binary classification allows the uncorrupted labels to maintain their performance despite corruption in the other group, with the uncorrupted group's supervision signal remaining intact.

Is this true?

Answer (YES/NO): YES